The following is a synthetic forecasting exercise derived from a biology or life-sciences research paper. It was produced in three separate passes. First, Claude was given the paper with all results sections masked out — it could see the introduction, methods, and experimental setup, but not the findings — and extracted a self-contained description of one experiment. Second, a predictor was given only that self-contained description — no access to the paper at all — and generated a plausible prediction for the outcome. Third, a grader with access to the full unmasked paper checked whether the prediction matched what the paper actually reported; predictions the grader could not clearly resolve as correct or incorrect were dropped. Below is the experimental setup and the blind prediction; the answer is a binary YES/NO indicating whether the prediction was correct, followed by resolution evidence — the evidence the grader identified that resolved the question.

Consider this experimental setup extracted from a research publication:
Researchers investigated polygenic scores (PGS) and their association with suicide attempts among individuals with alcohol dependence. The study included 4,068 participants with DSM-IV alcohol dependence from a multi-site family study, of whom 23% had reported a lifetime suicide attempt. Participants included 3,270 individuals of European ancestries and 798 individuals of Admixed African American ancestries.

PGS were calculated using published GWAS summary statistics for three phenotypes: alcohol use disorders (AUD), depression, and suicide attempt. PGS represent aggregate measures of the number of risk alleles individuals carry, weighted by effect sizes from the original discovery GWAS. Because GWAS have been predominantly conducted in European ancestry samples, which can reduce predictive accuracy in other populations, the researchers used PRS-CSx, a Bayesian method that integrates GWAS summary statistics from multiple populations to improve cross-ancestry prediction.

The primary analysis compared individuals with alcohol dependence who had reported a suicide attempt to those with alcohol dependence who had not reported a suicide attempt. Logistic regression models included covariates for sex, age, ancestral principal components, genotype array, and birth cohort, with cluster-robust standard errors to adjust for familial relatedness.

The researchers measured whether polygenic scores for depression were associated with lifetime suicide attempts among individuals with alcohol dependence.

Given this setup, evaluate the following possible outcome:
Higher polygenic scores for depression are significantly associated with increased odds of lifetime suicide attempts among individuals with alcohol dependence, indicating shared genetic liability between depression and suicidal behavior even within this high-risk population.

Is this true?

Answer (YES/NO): NO